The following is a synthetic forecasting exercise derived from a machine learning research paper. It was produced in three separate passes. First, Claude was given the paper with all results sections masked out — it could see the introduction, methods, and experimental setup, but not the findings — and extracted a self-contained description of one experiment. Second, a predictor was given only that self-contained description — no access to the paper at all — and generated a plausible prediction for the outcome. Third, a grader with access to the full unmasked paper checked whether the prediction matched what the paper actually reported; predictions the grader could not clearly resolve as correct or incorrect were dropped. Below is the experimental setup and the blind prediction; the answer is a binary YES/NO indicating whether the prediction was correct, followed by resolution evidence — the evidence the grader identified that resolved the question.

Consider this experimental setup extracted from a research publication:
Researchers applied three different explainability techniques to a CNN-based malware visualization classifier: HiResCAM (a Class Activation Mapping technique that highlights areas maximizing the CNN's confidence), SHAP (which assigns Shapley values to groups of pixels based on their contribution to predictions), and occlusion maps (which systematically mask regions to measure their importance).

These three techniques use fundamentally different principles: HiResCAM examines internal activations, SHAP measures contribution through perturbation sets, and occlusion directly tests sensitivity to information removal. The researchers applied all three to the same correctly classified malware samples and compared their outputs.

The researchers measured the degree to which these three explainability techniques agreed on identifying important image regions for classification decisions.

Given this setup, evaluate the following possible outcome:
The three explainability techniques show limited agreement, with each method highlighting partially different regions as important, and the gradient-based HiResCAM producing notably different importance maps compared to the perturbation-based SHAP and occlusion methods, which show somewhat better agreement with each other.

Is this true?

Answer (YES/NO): NO